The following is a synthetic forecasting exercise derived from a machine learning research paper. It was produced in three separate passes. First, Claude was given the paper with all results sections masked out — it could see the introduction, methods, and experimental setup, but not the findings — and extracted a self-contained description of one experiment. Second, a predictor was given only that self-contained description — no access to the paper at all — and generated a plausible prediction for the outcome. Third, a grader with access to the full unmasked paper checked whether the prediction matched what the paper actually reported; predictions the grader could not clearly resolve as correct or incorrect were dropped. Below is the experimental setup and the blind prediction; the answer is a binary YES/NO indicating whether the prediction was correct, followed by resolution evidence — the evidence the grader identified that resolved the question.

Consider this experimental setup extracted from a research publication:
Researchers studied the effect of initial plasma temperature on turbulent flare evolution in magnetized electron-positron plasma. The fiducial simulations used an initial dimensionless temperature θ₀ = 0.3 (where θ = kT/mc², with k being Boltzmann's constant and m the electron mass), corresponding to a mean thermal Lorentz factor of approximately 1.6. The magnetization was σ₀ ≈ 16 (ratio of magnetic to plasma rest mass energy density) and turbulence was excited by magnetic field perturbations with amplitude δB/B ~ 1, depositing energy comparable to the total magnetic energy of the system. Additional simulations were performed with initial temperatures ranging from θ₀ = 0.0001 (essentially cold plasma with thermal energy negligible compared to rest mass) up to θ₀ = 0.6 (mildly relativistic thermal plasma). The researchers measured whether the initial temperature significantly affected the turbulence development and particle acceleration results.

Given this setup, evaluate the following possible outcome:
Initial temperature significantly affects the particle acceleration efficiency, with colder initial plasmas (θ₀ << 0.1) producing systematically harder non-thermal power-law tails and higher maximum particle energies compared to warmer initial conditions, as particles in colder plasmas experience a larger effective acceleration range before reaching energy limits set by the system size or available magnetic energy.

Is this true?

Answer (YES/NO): NO